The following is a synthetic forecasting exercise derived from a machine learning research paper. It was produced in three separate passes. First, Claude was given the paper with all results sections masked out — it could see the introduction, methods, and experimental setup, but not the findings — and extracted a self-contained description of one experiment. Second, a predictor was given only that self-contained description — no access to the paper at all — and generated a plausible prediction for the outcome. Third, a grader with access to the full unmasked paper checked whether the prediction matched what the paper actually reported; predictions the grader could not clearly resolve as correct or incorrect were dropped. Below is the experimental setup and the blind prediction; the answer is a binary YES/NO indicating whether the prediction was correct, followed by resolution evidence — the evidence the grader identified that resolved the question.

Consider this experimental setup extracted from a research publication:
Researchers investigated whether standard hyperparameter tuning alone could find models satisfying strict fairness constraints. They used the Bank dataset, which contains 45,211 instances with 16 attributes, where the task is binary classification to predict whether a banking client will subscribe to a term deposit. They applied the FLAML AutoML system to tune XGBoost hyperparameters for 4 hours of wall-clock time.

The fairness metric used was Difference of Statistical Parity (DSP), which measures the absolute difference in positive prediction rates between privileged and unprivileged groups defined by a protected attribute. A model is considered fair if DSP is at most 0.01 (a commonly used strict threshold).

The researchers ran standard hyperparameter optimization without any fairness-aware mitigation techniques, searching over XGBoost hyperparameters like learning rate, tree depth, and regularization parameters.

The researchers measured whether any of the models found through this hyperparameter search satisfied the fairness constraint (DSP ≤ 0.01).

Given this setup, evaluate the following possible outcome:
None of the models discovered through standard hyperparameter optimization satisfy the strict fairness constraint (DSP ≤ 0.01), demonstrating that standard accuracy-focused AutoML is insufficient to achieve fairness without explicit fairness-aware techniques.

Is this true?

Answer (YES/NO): YES